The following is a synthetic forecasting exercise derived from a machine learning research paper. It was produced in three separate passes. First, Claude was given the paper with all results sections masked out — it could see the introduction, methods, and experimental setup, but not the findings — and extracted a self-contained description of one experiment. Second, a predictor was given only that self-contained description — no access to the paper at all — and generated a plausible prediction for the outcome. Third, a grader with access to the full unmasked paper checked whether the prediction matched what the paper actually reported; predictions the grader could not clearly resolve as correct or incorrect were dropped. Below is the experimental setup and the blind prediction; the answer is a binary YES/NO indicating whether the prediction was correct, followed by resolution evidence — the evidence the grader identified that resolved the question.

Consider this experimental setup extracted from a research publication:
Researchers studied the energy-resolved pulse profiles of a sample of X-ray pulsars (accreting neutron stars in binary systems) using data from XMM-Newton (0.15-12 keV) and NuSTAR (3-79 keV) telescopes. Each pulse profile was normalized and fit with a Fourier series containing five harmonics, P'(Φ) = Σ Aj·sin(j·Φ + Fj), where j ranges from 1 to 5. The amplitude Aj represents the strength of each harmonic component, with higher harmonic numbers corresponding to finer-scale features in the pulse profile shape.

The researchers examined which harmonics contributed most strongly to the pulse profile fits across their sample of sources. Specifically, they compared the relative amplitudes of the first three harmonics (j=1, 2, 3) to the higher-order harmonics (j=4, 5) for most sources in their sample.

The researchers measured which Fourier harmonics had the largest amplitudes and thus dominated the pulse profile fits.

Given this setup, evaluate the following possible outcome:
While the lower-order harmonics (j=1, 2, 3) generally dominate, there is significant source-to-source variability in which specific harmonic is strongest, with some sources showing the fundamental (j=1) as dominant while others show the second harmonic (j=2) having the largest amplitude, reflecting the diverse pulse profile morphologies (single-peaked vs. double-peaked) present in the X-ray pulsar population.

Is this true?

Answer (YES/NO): YES